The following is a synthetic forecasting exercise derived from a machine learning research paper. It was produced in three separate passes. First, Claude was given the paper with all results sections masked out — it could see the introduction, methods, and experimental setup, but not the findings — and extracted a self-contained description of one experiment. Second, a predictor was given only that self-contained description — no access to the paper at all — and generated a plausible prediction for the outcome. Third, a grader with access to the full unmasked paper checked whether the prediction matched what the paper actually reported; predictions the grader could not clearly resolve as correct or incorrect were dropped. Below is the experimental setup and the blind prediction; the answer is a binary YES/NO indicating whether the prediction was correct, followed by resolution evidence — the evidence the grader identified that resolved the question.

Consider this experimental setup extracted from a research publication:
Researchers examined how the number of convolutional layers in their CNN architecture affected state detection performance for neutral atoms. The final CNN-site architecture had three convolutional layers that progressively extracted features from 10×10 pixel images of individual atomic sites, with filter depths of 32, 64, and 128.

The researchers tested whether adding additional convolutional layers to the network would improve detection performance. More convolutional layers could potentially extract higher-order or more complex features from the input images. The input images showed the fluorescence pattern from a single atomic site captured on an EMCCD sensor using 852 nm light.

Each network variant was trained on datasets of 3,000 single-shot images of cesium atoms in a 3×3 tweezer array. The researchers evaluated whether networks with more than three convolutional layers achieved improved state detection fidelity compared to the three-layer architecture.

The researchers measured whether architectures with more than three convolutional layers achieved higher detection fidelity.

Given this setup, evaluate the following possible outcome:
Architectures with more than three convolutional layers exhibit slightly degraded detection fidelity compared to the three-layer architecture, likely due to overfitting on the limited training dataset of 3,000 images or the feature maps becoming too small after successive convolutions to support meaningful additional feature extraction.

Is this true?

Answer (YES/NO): NO